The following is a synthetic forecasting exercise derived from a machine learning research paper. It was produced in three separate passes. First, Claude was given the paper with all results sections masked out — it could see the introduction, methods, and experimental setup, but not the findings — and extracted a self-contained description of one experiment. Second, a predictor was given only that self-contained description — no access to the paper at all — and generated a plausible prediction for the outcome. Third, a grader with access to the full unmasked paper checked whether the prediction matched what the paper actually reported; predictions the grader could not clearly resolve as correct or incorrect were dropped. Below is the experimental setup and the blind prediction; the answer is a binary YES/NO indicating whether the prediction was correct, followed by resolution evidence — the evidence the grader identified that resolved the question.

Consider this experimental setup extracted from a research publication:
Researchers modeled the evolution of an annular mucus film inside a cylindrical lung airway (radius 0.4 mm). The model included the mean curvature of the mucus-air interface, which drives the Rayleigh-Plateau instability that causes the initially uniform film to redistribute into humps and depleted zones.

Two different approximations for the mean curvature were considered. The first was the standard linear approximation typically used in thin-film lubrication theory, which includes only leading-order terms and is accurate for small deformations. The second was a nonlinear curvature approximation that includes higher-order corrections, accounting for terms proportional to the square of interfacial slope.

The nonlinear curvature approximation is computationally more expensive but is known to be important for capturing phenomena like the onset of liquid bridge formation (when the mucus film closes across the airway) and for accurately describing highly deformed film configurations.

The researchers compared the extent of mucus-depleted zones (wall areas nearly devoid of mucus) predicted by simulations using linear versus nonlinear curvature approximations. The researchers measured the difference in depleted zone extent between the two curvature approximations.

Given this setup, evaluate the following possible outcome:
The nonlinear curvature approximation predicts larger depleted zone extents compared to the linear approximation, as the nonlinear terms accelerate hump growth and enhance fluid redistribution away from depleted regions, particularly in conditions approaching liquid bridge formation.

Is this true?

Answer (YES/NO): NO